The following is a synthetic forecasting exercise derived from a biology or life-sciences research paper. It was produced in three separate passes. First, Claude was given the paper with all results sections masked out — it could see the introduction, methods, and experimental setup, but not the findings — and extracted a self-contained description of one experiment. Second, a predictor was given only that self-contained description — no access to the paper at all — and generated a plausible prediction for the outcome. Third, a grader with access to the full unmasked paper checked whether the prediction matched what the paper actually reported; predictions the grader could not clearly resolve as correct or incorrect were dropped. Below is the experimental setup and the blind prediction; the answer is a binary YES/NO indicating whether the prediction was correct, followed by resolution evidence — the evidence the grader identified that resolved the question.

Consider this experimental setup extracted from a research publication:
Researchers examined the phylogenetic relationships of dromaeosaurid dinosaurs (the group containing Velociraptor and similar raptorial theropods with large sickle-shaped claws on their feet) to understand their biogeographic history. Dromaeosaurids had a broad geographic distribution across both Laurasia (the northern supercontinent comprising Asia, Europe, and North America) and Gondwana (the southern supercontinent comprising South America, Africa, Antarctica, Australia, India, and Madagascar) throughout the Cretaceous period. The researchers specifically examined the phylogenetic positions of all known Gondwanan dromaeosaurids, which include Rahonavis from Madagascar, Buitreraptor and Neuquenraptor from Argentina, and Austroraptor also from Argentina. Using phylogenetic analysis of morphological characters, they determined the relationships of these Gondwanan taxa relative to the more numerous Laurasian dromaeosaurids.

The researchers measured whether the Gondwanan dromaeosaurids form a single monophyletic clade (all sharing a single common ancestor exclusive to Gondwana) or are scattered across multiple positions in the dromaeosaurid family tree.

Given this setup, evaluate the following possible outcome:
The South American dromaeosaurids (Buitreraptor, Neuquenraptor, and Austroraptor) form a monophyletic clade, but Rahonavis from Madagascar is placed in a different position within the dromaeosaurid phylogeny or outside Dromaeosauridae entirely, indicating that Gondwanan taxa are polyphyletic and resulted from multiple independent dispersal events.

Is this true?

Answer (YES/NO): NO